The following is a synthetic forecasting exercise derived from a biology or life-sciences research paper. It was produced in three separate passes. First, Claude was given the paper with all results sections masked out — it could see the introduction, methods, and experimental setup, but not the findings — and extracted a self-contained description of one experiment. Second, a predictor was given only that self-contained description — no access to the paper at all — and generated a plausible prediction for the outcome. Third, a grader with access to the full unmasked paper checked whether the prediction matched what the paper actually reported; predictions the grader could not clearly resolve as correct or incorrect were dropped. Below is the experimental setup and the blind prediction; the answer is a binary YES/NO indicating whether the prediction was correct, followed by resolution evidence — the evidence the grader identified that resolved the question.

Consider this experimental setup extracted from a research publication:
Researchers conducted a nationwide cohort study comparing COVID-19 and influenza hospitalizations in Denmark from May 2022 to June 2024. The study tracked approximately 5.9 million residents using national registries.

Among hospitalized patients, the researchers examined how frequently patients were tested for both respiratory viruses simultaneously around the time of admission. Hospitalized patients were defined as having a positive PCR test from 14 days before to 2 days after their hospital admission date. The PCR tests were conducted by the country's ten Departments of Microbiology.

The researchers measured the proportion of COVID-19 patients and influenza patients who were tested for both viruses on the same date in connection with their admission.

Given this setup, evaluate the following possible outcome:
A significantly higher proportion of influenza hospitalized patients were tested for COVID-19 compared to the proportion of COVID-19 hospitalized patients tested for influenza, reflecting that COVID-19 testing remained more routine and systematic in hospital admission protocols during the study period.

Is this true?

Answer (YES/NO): YES